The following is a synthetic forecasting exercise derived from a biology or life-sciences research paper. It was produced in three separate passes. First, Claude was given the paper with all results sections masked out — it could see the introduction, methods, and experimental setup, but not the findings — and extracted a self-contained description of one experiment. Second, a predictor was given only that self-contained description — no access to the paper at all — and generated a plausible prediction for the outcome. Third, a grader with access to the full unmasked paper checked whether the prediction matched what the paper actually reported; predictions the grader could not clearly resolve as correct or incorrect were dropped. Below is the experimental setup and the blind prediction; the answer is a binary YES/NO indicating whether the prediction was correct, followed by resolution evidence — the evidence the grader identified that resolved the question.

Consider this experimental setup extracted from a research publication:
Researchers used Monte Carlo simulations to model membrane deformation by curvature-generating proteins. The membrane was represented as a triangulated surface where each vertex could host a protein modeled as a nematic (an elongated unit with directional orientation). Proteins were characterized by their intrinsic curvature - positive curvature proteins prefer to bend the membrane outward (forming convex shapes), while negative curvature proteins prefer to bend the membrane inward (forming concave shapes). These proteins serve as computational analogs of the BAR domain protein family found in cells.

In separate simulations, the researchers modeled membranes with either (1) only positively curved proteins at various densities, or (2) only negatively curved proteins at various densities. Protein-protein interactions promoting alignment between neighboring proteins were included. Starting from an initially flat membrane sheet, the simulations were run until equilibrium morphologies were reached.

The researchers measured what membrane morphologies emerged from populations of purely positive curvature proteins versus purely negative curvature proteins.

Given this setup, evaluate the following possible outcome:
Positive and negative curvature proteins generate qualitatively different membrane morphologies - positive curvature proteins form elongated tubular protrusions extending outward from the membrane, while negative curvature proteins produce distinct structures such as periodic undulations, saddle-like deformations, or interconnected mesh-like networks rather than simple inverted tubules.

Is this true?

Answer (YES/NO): YES